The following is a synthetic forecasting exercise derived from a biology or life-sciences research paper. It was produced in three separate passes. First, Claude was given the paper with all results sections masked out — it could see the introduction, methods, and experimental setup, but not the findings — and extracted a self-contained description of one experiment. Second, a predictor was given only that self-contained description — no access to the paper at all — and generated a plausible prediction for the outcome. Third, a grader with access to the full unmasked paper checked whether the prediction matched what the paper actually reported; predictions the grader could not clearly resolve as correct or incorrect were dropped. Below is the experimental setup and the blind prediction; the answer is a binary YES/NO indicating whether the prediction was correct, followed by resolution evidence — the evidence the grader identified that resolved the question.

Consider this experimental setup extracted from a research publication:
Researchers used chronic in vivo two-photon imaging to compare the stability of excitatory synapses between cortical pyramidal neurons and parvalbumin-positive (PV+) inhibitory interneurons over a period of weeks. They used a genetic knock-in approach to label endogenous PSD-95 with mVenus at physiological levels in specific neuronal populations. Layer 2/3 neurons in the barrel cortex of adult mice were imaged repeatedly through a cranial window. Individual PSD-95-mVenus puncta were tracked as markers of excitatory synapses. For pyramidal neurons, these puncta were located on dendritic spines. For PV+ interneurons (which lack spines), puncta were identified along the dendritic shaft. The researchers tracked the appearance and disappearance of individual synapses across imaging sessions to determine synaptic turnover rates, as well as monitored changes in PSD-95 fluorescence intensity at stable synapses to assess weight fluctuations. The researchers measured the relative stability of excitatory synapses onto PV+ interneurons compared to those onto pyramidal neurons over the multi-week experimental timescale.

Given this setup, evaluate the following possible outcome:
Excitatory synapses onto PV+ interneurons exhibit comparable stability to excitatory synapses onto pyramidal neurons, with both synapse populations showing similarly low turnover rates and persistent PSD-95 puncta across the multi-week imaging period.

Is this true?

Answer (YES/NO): NO